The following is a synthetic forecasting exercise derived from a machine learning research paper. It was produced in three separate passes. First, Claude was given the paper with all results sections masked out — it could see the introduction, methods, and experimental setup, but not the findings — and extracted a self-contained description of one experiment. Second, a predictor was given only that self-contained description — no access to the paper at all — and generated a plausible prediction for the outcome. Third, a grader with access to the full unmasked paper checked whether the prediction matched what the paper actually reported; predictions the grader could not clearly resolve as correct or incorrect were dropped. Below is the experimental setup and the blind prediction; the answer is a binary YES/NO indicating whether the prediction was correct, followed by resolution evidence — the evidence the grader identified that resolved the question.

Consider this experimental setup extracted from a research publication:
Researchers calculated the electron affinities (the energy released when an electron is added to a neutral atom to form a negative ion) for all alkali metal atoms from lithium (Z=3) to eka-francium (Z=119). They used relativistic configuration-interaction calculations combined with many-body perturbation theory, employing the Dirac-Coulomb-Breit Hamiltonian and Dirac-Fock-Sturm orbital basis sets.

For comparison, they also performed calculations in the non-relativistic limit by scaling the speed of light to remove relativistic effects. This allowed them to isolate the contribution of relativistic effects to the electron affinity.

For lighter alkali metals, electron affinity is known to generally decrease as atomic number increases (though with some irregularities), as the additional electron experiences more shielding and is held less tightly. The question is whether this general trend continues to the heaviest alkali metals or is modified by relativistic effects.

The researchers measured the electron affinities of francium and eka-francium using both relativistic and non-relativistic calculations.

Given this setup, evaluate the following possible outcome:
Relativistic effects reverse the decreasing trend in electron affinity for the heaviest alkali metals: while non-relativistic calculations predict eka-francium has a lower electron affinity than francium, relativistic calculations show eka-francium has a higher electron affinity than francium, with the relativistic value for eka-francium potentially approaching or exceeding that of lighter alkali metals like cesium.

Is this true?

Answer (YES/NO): YES